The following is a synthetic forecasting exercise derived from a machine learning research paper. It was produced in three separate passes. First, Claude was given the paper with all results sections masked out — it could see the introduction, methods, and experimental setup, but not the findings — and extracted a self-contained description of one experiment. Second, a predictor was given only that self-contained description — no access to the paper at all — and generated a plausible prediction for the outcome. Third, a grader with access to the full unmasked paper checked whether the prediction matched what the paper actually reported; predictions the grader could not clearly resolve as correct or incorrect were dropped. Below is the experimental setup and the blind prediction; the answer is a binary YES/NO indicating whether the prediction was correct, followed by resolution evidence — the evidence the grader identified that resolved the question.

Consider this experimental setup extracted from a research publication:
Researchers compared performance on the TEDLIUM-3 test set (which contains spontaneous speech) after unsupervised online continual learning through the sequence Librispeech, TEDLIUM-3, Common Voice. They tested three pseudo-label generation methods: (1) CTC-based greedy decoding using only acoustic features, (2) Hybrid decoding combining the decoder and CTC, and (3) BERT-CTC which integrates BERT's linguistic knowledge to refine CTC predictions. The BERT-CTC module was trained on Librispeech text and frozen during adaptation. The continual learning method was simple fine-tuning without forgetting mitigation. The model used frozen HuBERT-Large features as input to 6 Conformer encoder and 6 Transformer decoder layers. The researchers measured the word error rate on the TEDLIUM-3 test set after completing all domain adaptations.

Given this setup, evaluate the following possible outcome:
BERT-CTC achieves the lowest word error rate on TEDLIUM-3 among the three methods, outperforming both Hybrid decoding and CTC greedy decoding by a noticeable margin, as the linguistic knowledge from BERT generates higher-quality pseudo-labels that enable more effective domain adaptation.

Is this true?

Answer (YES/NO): NO